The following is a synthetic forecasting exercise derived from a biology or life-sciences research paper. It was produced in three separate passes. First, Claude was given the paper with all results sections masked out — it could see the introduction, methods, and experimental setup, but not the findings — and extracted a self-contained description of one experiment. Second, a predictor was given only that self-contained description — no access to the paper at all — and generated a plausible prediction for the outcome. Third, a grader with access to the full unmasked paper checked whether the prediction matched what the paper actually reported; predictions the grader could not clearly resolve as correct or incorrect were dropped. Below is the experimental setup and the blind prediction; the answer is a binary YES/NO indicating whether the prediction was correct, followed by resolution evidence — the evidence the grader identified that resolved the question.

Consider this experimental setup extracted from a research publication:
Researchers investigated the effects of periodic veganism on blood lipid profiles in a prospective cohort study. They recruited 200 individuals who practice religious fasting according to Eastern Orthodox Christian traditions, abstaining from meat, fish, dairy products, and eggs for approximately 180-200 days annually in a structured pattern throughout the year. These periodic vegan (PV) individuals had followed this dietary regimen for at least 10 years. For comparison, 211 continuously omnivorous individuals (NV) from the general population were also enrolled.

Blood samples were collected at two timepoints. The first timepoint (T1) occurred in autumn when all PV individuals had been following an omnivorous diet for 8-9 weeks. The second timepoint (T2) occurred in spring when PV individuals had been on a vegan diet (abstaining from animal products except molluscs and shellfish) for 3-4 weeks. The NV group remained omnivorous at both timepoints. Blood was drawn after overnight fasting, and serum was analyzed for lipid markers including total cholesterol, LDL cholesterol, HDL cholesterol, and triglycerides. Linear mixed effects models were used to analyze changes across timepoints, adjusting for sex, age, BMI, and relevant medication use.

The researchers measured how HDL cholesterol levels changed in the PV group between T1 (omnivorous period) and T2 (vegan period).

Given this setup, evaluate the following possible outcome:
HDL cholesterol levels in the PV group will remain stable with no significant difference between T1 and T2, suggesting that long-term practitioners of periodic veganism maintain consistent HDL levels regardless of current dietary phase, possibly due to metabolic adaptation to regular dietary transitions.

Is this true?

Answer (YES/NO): NO